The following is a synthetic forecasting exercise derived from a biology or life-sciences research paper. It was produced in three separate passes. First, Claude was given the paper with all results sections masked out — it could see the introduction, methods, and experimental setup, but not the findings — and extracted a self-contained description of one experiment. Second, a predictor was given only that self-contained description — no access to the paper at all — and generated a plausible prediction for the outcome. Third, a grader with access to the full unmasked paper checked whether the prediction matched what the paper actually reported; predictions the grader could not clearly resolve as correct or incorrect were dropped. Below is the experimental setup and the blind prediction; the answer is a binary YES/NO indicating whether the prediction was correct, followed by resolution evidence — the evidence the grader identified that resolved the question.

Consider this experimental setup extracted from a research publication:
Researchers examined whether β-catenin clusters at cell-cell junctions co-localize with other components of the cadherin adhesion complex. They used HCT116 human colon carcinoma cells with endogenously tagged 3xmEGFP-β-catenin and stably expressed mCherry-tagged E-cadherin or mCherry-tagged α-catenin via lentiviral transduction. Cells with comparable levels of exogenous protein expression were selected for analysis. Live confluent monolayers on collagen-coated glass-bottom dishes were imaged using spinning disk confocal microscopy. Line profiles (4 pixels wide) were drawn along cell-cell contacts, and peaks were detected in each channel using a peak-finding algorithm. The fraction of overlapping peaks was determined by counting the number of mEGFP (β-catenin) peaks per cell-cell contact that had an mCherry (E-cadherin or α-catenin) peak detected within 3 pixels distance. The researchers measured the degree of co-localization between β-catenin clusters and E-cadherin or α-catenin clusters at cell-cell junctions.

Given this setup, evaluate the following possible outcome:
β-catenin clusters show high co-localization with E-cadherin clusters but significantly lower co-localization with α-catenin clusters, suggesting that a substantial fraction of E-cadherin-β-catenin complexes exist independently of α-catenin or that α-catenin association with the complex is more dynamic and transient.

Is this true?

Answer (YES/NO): NO